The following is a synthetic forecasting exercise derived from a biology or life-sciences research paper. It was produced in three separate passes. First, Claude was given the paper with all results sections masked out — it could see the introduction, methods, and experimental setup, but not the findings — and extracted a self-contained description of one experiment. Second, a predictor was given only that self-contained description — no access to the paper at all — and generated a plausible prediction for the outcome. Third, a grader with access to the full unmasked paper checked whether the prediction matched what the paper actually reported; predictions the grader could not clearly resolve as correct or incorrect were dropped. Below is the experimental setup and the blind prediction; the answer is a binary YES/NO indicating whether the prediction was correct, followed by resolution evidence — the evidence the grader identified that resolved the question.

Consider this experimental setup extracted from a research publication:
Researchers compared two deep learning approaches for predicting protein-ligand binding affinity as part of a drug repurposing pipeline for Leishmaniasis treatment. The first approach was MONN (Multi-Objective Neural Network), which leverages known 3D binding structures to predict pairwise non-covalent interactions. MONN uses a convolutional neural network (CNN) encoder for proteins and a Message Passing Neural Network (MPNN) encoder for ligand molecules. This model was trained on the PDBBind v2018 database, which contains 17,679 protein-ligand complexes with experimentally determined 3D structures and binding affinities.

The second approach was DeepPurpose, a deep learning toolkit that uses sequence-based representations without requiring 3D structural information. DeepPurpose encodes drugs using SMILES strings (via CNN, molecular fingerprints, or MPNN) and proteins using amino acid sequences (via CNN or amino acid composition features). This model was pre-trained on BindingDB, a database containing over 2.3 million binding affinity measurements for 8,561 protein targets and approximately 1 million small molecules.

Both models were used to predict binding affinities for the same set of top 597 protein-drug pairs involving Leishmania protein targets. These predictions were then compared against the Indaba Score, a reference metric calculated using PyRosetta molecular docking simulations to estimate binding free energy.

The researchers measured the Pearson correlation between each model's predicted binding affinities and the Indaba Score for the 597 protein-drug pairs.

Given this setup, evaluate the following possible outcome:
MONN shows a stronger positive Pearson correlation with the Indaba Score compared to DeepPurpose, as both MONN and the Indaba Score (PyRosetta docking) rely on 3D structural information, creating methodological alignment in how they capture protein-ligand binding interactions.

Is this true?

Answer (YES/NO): NO